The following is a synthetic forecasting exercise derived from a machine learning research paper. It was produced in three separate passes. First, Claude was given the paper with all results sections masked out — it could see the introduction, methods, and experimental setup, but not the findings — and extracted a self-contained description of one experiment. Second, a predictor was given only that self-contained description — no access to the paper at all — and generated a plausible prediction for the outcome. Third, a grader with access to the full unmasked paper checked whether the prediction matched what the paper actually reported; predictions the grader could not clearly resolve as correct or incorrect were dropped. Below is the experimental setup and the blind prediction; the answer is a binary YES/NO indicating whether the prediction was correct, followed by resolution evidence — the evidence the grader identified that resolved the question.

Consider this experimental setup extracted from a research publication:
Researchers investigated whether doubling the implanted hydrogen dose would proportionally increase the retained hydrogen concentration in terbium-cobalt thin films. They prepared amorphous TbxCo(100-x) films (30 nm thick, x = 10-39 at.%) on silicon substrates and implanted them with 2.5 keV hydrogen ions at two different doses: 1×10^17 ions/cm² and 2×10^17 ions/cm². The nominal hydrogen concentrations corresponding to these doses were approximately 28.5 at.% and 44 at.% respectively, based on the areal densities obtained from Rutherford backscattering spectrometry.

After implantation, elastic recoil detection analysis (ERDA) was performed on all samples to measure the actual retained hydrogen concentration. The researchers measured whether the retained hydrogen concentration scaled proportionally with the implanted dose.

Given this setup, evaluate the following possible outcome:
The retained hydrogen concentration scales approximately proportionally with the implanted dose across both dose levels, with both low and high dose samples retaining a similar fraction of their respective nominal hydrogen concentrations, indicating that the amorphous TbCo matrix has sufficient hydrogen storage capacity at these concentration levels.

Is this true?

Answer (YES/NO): NO